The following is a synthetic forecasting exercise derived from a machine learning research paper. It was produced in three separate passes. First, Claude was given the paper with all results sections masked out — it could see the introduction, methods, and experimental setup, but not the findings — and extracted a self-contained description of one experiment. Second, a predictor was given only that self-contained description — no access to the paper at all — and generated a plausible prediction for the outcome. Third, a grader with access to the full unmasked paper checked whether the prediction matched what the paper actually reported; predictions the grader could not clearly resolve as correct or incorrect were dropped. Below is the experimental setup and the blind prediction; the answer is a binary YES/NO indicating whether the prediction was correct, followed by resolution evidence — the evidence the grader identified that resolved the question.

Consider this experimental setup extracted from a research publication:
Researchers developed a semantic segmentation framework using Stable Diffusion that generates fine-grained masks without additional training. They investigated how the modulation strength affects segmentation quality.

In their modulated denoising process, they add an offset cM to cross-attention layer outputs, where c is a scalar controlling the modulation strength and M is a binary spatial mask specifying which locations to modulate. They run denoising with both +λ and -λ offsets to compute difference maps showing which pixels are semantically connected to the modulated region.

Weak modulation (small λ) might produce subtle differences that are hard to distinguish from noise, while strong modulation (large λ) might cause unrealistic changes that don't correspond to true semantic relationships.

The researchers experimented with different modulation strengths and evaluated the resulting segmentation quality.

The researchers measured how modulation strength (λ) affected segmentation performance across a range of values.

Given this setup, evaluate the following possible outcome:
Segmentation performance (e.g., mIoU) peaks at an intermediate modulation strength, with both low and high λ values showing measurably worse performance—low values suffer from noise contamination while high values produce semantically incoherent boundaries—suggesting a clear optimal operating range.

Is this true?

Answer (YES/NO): NO